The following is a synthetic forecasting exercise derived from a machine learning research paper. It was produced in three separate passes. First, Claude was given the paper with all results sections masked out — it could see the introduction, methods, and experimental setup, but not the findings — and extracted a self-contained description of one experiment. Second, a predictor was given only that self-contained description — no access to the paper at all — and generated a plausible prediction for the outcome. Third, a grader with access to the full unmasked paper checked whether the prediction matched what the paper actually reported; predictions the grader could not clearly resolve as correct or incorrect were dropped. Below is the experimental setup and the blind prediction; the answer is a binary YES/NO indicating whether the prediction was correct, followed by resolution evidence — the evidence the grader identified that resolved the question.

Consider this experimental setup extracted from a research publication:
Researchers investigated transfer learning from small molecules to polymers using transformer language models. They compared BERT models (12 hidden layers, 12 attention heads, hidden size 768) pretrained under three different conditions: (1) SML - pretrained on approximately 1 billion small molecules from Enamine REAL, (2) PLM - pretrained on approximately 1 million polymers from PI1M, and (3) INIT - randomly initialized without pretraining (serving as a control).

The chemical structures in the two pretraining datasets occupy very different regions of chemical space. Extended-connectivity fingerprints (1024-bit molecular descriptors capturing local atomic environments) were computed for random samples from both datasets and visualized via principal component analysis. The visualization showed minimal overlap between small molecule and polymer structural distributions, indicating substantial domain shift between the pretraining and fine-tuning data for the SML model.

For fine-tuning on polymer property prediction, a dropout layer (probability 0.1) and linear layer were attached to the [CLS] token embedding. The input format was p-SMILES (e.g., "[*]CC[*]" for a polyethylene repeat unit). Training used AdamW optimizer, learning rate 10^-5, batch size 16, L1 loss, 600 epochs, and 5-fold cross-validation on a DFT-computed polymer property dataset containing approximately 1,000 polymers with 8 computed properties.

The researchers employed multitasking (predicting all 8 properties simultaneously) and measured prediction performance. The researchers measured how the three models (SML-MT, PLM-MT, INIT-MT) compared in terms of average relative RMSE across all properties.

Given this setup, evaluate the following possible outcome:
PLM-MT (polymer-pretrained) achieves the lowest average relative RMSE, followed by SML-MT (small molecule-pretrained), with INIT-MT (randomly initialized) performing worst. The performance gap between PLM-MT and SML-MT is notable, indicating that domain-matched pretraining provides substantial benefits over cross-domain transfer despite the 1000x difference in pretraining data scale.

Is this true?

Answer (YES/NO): NO